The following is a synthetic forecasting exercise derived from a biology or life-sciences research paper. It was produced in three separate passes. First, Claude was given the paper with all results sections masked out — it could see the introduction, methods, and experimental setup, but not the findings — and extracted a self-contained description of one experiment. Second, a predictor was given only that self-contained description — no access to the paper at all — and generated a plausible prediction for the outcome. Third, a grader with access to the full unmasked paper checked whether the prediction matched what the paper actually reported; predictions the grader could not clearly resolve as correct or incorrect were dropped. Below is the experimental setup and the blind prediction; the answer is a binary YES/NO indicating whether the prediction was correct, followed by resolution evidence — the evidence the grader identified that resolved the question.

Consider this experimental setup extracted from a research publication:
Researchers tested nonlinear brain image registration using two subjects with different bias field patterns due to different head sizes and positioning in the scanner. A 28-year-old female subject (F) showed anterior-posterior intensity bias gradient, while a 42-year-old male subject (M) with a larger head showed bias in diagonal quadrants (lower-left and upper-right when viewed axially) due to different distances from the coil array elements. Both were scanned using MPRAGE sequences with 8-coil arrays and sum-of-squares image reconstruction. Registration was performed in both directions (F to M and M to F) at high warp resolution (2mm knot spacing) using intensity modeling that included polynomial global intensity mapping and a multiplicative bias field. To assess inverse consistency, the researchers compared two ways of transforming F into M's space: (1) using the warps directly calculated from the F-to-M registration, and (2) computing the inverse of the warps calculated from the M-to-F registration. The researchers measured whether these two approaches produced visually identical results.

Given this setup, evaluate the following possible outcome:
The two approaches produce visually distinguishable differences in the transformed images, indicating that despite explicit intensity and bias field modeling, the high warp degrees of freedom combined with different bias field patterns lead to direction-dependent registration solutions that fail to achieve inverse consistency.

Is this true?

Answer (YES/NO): YES